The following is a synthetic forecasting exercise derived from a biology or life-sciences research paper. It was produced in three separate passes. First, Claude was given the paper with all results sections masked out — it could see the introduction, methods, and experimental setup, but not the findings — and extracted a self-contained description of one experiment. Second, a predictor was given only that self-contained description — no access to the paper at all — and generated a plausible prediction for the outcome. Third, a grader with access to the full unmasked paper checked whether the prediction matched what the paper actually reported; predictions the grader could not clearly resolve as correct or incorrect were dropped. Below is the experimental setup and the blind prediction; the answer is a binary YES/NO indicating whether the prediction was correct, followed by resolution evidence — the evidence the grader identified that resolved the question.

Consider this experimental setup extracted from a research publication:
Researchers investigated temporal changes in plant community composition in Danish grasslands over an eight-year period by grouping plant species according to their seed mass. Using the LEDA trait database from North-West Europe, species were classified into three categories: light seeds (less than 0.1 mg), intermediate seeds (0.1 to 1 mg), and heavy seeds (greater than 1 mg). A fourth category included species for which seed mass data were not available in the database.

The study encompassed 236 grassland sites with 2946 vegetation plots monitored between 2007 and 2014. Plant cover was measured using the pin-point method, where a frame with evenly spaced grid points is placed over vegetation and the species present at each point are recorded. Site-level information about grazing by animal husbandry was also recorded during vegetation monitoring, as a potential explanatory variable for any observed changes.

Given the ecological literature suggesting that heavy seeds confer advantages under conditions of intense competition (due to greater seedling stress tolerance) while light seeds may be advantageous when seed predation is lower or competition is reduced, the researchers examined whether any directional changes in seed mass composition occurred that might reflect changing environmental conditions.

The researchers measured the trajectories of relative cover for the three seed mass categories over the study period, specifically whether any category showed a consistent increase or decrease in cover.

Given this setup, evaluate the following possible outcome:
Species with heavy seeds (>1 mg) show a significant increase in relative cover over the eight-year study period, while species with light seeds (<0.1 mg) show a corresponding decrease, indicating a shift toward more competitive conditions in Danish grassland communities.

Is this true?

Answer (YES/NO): NO